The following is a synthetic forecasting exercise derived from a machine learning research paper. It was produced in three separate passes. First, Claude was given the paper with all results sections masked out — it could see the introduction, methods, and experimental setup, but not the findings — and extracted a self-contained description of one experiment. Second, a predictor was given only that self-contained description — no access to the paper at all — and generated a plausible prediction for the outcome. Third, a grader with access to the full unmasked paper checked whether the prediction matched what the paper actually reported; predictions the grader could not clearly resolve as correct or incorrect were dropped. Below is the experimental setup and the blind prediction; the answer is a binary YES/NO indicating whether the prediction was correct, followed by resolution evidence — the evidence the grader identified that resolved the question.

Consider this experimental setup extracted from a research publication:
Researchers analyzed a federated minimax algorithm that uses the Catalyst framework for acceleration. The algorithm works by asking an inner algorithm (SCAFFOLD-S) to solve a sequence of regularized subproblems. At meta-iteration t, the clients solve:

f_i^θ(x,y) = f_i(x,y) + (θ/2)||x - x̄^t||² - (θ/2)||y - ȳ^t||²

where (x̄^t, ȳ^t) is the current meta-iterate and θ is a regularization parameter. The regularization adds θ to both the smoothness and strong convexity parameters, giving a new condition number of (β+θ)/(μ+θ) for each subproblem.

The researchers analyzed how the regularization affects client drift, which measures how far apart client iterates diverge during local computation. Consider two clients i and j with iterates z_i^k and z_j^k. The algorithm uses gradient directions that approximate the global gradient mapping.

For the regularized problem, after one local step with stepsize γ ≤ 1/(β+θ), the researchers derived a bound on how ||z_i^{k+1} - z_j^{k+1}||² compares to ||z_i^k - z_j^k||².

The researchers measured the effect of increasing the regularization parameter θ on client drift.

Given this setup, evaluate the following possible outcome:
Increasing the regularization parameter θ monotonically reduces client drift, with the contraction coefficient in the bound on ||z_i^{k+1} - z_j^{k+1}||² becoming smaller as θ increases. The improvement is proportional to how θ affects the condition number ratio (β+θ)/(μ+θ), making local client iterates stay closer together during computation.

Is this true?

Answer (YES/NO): YES